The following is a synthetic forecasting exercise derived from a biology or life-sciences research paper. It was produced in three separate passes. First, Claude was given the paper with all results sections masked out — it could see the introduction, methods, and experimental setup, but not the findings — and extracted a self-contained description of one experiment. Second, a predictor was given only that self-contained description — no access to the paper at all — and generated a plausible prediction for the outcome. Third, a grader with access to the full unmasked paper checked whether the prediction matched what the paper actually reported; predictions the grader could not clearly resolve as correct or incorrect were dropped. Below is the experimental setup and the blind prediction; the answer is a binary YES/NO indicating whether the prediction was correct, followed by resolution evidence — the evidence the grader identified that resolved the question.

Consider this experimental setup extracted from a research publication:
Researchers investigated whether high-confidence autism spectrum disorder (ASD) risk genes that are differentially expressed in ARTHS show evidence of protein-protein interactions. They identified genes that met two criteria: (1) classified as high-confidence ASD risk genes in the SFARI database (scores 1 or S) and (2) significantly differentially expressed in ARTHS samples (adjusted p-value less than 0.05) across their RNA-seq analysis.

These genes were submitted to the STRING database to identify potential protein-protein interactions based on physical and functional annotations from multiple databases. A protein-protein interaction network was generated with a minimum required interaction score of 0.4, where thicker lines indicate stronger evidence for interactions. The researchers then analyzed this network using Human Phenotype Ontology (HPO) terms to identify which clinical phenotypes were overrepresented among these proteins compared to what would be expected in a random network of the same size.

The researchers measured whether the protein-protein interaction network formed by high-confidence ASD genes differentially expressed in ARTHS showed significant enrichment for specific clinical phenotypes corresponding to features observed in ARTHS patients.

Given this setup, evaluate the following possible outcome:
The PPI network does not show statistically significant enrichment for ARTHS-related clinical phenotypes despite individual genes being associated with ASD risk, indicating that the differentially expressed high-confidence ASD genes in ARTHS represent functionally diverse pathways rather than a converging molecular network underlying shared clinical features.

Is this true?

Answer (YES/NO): NO